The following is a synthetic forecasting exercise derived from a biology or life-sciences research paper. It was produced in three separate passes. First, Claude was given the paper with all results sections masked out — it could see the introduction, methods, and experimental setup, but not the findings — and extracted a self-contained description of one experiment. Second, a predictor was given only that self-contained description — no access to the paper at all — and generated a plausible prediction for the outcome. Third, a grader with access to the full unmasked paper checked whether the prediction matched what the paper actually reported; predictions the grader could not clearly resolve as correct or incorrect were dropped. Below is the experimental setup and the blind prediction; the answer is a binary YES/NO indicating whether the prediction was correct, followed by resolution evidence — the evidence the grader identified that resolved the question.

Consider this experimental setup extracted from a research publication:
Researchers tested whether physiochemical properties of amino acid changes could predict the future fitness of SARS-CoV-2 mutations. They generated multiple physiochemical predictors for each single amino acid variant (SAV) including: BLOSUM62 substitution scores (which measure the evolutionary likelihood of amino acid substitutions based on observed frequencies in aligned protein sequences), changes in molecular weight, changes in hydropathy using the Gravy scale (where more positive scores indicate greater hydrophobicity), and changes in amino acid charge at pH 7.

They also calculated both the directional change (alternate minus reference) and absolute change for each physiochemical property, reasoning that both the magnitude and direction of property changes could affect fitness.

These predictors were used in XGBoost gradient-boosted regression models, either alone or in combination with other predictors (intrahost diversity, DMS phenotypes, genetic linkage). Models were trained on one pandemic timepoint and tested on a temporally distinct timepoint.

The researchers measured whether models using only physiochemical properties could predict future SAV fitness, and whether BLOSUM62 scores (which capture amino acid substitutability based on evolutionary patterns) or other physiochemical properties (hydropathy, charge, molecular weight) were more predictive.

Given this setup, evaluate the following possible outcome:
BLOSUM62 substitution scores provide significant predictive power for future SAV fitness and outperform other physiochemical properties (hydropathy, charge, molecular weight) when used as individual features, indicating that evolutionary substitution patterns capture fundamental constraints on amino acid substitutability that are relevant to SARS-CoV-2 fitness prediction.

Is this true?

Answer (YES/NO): YES